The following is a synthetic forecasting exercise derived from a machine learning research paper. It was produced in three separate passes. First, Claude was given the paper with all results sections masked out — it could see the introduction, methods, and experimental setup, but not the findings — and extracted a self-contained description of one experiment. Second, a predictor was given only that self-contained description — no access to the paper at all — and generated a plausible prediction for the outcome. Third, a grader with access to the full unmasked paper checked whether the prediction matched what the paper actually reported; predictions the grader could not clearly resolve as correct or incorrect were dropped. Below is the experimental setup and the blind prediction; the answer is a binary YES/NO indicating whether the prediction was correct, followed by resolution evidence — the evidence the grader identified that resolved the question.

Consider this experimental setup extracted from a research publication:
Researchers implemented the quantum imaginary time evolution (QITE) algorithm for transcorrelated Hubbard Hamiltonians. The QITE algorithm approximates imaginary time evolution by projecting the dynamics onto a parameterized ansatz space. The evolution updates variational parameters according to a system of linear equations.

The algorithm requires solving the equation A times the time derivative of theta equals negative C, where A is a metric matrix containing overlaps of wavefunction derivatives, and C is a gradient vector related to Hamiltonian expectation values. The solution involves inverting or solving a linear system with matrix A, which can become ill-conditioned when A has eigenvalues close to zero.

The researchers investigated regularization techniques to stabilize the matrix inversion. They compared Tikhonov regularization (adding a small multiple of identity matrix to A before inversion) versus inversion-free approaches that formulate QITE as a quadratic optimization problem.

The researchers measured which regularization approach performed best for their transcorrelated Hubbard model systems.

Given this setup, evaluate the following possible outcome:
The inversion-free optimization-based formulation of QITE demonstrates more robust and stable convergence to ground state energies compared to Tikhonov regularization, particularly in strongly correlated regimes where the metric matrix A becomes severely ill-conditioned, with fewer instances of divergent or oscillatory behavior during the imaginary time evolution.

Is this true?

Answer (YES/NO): NO